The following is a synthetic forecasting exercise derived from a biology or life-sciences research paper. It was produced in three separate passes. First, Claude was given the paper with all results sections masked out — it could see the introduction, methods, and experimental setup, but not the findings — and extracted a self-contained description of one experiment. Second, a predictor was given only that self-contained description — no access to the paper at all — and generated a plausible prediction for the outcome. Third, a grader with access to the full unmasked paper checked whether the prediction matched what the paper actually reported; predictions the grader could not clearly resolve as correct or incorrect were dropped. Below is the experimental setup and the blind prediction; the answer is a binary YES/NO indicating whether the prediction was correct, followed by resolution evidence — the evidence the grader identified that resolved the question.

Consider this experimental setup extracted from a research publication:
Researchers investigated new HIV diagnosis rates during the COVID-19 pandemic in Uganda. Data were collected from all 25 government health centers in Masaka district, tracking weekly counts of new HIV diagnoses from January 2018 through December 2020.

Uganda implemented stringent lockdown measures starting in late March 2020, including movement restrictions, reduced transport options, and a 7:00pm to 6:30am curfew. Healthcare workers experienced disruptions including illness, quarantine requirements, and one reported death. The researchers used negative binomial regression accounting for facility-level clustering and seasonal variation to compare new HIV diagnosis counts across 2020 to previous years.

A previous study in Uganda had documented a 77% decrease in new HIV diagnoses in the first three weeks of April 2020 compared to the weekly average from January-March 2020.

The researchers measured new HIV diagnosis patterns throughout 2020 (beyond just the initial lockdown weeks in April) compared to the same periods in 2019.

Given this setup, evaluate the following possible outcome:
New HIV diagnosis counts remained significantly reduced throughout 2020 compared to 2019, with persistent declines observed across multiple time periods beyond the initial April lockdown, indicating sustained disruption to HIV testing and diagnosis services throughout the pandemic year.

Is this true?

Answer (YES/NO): YES